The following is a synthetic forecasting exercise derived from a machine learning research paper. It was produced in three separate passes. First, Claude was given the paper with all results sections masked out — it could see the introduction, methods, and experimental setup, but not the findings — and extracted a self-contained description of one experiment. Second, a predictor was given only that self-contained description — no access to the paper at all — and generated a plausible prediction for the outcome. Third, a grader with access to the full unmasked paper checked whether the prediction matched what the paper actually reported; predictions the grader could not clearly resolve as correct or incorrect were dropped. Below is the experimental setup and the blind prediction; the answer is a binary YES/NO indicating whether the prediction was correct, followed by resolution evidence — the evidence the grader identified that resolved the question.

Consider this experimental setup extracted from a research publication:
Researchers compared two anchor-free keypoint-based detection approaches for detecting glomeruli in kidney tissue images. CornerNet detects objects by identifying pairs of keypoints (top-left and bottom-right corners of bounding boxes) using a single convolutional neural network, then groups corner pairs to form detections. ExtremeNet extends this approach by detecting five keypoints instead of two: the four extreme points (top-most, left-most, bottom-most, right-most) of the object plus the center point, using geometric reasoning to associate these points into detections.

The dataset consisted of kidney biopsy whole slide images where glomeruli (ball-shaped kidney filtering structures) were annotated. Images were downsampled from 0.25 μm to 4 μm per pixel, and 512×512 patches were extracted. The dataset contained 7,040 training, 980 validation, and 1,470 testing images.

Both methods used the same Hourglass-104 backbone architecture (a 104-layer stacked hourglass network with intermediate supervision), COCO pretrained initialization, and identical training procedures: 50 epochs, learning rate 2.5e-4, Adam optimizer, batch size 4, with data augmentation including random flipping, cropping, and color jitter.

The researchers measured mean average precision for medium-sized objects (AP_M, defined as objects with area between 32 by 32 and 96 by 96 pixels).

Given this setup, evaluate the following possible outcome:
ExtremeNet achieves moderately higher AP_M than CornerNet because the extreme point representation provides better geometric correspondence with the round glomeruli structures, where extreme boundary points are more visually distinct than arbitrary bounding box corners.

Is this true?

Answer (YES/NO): NO